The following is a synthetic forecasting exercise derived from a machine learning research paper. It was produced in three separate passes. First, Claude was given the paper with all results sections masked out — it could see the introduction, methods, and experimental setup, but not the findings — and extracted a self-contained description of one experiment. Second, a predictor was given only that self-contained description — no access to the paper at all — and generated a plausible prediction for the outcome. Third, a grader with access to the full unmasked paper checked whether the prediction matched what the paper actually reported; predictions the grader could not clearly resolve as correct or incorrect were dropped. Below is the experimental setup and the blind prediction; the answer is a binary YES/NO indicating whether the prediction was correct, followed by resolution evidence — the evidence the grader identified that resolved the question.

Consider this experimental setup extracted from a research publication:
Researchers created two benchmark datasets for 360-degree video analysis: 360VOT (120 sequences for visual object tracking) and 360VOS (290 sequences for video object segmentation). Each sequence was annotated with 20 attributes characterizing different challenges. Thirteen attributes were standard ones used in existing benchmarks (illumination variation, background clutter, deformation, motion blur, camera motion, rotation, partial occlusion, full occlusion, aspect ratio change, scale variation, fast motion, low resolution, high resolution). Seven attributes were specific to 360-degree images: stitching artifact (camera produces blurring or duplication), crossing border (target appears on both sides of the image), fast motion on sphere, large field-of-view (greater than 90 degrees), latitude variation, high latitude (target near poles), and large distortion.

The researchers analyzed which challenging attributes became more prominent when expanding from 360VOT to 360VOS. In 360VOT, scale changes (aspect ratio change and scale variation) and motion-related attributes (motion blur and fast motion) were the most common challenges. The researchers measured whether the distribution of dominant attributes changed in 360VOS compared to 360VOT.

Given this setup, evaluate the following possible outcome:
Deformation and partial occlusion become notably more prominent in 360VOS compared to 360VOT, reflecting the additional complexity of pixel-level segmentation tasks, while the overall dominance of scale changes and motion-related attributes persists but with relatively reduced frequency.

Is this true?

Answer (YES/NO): NO